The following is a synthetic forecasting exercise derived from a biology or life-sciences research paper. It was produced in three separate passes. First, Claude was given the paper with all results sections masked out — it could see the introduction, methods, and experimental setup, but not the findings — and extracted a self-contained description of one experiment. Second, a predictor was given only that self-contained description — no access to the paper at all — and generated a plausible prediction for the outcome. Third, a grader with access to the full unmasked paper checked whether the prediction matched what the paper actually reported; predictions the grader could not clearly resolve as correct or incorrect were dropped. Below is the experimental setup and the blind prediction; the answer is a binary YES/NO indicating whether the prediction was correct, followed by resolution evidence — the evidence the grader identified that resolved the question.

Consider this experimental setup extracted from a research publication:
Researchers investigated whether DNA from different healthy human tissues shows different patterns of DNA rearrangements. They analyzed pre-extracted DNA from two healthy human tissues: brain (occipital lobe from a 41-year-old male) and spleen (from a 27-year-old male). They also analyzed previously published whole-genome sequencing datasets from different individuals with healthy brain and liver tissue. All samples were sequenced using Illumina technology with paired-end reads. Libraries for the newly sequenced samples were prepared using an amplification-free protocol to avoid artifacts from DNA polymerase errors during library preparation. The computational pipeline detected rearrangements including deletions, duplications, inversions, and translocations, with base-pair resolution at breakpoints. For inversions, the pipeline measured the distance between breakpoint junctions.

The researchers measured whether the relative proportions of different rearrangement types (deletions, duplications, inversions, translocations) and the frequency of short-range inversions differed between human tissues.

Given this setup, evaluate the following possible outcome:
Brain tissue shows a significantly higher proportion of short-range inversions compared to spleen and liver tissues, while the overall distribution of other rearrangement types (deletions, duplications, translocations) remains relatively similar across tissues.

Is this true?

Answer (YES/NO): NO